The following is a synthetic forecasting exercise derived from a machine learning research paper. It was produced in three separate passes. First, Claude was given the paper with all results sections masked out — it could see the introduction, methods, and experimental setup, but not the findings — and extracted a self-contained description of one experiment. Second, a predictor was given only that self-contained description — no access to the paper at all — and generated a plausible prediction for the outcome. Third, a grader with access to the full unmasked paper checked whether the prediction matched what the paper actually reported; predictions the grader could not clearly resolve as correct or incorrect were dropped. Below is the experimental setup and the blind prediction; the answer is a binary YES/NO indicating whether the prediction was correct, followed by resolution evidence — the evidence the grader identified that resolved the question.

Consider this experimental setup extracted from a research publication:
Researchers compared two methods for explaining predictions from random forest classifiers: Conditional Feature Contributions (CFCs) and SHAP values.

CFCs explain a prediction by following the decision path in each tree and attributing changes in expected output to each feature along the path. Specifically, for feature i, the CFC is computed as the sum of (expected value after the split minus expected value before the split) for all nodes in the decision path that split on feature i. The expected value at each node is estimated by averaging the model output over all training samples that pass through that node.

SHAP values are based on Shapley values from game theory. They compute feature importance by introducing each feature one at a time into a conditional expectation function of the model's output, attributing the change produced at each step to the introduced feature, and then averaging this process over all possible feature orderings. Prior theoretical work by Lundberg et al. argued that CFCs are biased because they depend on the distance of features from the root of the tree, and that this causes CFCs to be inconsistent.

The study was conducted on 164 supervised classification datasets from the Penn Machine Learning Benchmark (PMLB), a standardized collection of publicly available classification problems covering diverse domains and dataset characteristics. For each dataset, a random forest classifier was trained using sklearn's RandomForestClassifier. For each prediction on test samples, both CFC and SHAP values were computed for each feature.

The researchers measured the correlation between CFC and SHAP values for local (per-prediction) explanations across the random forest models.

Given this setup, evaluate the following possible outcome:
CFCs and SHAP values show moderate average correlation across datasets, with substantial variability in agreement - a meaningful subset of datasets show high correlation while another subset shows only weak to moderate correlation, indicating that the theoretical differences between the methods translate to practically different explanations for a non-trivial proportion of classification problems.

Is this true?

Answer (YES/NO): NO